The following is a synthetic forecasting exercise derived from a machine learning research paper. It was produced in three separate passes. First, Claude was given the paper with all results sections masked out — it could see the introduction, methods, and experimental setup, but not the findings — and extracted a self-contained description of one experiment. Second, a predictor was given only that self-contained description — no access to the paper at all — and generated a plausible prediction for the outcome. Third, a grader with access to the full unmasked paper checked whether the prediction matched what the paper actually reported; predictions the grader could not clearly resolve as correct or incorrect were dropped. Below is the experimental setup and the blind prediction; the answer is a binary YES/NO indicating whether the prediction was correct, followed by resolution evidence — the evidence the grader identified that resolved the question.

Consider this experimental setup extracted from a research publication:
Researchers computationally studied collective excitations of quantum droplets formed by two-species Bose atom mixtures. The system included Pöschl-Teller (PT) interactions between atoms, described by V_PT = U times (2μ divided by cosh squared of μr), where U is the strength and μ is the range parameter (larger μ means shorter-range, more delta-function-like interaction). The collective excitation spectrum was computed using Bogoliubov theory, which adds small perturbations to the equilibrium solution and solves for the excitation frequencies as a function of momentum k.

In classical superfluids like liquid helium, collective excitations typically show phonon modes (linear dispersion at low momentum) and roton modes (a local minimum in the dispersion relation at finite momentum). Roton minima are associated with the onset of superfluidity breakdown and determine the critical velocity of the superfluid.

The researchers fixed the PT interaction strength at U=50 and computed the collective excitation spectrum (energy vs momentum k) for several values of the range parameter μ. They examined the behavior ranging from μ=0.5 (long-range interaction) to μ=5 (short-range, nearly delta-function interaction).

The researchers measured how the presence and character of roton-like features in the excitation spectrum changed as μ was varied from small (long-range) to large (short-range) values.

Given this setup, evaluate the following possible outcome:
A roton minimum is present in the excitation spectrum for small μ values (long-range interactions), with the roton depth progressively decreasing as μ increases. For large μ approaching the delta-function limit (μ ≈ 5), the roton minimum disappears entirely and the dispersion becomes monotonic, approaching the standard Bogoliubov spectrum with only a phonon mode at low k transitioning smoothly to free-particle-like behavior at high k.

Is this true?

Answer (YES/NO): NO